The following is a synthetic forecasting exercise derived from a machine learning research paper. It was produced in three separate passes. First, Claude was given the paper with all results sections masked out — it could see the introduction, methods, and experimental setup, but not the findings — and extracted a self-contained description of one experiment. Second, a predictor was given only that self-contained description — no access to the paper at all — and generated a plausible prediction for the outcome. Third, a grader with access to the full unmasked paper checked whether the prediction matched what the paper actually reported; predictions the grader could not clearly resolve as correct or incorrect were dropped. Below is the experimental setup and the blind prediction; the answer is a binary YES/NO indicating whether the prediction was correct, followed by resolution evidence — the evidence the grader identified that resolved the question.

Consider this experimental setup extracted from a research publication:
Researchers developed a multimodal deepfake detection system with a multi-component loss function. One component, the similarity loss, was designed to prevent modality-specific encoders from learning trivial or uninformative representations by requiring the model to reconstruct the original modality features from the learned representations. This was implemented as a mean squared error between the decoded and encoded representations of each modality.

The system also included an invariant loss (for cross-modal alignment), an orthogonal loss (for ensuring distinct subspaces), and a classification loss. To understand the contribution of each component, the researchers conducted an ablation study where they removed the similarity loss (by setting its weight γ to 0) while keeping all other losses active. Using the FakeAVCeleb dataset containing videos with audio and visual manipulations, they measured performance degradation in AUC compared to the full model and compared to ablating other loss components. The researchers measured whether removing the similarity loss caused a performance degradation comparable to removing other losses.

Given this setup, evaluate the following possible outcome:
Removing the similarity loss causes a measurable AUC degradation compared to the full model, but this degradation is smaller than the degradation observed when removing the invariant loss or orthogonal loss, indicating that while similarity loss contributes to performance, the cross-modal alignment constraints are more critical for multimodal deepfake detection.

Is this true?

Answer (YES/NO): YES